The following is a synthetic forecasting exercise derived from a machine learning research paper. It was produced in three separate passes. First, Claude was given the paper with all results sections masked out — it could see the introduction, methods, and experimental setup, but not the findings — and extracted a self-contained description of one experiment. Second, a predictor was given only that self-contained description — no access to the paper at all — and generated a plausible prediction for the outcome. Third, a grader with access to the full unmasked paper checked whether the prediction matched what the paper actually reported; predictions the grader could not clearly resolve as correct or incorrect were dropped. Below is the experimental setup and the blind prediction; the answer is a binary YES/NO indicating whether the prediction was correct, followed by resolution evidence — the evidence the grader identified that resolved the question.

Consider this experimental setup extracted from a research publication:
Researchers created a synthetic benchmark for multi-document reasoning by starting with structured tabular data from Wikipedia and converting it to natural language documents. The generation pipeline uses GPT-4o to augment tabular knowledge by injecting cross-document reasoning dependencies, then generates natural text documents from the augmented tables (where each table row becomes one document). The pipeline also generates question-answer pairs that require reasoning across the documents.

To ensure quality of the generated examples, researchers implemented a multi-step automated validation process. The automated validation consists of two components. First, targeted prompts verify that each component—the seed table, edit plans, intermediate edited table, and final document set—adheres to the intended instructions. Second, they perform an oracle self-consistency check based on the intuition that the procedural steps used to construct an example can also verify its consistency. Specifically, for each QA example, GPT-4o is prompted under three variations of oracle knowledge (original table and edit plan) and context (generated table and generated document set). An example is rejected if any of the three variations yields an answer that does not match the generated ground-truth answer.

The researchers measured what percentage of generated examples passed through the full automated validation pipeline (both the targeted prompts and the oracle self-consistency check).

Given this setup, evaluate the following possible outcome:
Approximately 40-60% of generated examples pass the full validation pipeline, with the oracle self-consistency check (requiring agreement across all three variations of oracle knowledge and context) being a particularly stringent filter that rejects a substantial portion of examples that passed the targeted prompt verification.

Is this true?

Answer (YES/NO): NO